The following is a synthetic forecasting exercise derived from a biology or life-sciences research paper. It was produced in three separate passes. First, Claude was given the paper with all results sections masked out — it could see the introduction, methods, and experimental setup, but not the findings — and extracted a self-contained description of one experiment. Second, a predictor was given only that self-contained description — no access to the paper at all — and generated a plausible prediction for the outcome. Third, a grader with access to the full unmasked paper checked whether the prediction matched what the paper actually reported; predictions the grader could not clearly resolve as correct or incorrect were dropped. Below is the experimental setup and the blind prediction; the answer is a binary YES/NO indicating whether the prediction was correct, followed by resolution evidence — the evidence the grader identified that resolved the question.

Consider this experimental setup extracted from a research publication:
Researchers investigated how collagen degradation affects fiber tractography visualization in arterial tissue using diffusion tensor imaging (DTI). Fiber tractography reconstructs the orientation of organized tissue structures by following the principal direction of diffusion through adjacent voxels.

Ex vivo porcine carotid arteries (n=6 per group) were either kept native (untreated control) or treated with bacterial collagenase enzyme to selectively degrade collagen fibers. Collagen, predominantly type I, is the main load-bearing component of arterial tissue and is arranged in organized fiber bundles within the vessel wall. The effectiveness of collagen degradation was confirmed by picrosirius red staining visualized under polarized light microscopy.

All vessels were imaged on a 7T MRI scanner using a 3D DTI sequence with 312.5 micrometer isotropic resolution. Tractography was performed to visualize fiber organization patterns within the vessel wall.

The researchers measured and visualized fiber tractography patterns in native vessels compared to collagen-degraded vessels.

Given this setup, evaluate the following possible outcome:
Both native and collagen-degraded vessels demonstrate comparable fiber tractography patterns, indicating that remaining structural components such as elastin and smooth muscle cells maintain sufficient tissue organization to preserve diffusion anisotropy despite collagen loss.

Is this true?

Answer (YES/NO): YES